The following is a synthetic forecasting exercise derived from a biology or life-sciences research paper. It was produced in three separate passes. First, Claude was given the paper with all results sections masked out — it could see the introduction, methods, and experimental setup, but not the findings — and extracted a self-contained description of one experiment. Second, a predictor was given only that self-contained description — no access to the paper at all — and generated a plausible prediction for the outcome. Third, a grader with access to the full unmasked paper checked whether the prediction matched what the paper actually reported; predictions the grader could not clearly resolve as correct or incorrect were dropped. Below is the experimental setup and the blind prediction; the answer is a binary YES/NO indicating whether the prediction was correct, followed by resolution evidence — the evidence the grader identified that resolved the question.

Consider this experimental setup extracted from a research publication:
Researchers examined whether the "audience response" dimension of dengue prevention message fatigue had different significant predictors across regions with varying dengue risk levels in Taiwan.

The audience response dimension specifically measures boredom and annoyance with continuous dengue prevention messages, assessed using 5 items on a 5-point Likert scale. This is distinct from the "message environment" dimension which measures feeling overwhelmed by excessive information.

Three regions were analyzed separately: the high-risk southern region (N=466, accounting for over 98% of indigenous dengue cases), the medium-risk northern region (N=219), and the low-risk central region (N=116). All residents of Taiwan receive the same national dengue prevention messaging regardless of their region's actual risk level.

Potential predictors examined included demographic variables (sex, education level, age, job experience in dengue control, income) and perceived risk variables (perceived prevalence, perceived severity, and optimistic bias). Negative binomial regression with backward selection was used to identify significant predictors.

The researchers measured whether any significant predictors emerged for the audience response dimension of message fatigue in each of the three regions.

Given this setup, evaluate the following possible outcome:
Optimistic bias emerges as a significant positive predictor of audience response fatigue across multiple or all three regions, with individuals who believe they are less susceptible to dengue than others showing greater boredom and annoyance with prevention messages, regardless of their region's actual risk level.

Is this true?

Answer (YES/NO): NO